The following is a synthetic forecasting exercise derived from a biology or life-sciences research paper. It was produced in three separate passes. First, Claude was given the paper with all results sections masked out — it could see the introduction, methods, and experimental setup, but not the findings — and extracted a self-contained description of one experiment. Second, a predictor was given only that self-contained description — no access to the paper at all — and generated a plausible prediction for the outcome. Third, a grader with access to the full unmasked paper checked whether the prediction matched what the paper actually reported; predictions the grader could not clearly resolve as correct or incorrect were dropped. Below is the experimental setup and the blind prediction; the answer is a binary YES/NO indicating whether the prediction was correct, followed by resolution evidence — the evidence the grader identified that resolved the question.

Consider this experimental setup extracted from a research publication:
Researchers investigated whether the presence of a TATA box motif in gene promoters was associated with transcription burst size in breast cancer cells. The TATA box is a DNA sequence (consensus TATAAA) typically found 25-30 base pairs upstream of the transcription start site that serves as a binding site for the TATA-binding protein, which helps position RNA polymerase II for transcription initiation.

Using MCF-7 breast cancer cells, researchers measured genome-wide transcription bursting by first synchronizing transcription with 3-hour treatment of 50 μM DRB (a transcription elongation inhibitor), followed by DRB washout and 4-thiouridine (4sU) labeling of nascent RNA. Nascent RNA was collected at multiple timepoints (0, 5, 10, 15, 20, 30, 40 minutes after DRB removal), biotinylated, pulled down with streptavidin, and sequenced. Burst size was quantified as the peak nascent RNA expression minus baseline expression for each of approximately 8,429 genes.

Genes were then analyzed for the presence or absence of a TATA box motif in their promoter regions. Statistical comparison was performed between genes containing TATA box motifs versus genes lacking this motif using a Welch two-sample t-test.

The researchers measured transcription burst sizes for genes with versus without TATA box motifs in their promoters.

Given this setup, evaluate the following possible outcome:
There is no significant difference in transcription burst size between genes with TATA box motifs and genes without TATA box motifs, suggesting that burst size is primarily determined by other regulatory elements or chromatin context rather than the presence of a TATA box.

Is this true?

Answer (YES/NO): NO